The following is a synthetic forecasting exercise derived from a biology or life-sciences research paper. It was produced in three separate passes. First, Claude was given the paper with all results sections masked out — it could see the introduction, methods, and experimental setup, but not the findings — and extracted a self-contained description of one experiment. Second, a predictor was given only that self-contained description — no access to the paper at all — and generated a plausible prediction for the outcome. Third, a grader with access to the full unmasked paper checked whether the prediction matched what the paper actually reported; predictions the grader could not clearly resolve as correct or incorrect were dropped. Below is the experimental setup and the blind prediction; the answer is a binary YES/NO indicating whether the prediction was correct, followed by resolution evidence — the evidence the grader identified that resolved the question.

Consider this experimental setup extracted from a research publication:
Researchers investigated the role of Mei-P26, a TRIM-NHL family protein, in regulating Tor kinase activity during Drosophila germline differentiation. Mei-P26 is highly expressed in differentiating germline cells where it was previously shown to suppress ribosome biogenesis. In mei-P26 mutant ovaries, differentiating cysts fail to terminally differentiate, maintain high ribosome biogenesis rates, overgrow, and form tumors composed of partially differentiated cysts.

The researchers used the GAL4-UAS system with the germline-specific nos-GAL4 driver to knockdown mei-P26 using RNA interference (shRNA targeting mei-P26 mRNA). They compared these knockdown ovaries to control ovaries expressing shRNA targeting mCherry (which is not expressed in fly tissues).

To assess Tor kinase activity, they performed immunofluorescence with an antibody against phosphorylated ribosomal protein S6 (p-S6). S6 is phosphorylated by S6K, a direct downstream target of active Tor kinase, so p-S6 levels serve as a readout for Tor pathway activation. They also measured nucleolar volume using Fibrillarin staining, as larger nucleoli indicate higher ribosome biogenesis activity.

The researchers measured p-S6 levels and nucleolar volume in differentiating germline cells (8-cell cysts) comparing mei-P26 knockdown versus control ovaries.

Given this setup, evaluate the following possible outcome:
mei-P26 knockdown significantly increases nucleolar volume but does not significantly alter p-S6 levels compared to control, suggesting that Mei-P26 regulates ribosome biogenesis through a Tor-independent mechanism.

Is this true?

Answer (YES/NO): NO